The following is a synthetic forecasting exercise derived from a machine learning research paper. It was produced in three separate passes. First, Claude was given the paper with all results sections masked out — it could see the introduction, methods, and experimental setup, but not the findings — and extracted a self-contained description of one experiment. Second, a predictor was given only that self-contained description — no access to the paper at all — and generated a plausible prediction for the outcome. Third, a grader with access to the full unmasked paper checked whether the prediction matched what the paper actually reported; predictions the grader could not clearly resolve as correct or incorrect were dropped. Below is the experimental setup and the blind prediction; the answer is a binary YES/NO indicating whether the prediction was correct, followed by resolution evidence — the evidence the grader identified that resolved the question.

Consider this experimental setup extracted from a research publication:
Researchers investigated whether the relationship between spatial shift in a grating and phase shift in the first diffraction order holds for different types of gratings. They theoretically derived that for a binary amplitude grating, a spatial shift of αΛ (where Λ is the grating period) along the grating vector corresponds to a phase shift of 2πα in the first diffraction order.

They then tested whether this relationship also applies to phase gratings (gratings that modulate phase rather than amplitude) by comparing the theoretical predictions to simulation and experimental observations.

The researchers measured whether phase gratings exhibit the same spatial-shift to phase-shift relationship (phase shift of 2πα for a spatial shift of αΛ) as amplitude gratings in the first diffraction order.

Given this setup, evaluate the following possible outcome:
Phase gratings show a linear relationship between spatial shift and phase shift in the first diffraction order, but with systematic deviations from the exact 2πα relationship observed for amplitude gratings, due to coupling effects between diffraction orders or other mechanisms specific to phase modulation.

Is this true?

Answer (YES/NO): NO